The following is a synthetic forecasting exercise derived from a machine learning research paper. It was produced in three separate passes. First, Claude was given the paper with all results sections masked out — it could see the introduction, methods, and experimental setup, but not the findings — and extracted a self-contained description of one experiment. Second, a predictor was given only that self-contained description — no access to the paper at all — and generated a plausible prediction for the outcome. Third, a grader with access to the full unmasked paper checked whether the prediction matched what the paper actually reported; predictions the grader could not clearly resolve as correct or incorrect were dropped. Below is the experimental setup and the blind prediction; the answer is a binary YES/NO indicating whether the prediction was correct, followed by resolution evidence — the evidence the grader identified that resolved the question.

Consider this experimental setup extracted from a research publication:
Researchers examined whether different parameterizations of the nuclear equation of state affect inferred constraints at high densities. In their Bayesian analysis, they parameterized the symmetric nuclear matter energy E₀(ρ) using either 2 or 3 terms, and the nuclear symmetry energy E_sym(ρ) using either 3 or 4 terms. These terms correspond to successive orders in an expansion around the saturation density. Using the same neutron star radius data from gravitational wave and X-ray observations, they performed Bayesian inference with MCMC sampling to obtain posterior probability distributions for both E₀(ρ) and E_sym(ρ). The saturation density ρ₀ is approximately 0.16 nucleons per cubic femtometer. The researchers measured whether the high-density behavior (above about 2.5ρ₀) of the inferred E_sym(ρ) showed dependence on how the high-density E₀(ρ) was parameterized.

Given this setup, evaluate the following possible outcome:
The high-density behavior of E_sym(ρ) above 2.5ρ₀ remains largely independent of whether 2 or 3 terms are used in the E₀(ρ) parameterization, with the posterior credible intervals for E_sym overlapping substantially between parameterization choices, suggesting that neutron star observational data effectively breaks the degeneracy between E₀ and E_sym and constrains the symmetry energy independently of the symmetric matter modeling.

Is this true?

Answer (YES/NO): NO